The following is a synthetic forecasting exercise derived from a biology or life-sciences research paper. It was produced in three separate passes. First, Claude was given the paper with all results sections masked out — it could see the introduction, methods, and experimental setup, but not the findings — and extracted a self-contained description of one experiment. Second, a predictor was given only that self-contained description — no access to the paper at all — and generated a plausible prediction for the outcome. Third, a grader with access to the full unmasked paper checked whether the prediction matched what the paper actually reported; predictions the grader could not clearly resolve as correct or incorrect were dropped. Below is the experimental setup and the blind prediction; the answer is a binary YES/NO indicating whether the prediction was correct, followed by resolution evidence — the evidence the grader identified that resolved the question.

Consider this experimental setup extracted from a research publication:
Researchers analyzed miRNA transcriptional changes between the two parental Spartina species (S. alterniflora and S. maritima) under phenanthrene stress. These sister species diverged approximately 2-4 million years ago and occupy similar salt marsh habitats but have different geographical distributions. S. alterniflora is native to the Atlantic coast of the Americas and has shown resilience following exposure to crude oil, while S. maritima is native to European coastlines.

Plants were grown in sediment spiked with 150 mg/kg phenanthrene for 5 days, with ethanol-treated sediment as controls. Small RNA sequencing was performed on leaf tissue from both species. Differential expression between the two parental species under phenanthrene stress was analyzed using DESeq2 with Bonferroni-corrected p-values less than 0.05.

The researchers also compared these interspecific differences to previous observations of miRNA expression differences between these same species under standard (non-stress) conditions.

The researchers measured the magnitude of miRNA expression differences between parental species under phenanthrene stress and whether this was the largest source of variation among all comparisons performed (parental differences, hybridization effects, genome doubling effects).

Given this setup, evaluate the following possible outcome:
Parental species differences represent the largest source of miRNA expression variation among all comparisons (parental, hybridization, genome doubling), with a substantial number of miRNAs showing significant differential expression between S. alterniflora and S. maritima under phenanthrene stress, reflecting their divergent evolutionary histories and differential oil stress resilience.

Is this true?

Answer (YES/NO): YES